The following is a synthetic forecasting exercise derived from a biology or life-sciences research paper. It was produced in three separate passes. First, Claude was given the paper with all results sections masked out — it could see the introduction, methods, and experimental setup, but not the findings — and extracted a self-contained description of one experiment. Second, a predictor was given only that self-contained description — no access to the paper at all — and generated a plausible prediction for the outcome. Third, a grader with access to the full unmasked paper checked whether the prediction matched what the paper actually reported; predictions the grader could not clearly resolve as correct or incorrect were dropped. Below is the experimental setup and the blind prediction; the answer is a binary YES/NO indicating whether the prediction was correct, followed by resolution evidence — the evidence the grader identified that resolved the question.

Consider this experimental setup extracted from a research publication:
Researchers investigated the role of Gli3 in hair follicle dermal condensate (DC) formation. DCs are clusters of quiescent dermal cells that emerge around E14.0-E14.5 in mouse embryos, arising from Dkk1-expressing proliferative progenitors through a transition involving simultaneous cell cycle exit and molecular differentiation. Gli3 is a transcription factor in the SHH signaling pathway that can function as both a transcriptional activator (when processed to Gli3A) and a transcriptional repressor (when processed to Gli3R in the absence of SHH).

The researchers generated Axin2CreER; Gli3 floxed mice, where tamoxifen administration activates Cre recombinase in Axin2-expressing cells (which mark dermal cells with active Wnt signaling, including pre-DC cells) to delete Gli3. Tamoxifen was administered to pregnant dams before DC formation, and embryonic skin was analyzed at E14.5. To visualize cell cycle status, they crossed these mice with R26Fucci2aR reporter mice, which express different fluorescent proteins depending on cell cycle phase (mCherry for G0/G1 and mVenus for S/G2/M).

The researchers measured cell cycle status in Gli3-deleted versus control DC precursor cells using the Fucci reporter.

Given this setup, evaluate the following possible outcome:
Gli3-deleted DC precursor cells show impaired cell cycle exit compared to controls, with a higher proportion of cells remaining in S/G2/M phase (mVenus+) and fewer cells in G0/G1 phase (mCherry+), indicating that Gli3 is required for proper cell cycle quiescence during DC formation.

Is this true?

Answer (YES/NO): NO